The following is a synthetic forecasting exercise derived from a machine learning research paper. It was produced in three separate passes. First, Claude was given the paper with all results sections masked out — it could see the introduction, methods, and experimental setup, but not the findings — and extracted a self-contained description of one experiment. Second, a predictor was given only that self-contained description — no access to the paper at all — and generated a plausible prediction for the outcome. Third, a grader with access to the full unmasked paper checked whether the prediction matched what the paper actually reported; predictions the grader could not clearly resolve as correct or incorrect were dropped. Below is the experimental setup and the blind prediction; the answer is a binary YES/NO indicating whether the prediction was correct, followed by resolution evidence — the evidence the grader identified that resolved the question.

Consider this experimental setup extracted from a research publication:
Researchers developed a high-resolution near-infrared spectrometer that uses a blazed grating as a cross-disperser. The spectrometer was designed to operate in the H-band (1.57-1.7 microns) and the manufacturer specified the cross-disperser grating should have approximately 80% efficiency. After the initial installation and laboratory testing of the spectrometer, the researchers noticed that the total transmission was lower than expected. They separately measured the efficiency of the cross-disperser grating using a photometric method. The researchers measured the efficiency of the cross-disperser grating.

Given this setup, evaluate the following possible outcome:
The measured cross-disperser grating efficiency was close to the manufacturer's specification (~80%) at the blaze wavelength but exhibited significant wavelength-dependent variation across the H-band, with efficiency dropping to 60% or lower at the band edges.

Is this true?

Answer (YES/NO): NO